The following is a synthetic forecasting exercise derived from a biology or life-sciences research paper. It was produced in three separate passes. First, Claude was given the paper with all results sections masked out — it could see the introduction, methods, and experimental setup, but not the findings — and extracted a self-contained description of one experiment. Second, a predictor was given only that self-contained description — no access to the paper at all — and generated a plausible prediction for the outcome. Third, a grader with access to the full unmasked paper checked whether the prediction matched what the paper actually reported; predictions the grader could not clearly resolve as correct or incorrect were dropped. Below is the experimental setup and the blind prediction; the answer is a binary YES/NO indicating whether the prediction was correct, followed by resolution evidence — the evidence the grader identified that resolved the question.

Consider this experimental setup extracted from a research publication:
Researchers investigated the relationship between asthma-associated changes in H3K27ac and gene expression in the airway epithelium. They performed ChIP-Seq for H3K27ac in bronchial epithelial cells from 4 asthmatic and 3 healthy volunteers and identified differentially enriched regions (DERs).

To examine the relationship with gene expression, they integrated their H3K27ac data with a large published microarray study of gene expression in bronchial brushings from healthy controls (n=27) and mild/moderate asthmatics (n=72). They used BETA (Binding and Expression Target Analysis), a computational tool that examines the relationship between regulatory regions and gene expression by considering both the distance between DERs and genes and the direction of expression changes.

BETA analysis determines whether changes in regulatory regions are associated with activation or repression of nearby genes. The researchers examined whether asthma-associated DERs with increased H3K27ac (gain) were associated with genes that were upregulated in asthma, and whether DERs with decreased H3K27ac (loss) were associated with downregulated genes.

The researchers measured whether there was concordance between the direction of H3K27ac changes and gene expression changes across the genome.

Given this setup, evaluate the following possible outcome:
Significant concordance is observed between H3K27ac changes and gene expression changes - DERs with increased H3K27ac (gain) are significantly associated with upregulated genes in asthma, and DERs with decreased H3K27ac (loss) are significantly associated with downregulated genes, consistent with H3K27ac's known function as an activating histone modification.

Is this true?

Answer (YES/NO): NO